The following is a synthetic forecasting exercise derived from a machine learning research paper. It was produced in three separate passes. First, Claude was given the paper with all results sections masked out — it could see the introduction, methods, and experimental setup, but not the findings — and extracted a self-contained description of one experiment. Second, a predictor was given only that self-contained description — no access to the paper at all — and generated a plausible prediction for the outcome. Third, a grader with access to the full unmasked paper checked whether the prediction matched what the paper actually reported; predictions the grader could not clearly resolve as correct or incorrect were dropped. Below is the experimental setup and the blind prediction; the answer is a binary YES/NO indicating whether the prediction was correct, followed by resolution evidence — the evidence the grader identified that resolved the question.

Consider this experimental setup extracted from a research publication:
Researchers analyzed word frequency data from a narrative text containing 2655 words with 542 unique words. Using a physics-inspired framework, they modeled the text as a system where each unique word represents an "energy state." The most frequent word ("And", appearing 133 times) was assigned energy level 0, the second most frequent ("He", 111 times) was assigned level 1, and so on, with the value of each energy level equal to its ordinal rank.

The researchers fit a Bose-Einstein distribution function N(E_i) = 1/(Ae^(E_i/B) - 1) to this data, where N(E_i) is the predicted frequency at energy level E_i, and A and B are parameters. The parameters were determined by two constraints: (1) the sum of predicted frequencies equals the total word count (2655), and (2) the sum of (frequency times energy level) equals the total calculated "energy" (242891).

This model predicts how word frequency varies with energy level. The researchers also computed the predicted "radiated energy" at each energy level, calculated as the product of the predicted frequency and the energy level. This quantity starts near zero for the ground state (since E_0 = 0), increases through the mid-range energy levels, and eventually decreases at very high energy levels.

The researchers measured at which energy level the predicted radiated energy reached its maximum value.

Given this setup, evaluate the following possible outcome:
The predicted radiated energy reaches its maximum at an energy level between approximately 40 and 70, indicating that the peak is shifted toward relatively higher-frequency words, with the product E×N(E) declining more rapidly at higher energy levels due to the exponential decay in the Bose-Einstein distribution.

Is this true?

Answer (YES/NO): NO